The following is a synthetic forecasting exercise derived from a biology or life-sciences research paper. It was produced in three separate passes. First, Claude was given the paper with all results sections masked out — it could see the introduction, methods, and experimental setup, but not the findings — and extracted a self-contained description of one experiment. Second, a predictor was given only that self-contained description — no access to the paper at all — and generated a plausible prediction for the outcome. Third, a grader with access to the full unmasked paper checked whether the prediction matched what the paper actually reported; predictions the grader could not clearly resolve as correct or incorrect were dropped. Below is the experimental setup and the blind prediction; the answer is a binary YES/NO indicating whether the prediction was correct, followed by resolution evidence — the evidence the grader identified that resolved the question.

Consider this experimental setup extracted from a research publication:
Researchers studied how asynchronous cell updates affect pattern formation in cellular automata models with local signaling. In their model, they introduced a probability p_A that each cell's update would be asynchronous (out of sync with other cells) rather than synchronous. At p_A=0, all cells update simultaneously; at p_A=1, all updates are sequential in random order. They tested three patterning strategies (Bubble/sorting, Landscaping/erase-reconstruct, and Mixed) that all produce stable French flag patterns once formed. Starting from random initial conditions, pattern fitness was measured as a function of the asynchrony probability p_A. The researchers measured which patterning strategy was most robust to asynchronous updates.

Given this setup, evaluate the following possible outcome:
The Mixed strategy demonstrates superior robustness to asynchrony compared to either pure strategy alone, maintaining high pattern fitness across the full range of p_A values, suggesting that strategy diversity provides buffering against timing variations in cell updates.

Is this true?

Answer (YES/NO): NO